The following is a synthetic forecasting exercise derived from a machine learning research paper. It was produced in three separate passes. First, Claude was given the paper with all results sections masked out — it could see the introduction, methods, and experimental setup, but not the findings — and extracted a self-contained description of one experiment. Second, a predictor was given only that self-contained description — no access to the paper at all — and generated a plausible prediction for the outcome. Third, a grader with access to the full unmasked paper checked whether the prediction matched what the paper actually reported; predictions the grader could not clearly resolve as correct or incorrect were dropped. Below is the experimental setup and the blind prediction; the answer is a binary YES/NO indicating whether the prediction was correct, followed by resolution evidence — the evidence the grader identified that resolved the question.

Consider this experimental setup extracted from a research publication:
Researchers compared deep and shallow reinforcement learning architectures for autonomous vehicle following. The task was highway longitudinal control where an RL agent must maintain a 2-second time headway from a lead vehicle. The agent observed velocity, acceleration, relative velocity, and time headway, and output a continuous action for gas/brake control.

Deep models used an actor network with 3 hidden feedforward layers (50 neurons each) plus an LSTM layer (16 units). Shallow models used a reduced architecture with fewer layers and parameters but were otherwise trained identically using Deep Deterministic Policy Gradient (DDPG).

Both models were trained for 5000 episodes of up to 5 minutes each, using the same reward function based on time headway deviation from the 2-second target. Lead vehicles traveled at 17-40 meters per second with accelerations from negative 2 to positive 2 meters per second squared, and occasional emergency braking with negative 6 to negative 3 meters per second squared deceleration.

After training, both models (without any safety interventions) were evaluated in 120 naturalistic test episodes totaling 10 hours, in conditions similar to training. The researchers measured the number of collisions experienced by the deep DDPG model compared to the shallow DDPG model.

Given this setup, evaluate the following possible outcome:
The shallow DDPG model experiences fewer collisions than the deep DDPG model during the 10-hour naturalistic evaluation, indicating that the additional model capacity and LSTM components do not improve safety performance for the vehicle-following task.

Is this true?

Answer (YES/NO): NO